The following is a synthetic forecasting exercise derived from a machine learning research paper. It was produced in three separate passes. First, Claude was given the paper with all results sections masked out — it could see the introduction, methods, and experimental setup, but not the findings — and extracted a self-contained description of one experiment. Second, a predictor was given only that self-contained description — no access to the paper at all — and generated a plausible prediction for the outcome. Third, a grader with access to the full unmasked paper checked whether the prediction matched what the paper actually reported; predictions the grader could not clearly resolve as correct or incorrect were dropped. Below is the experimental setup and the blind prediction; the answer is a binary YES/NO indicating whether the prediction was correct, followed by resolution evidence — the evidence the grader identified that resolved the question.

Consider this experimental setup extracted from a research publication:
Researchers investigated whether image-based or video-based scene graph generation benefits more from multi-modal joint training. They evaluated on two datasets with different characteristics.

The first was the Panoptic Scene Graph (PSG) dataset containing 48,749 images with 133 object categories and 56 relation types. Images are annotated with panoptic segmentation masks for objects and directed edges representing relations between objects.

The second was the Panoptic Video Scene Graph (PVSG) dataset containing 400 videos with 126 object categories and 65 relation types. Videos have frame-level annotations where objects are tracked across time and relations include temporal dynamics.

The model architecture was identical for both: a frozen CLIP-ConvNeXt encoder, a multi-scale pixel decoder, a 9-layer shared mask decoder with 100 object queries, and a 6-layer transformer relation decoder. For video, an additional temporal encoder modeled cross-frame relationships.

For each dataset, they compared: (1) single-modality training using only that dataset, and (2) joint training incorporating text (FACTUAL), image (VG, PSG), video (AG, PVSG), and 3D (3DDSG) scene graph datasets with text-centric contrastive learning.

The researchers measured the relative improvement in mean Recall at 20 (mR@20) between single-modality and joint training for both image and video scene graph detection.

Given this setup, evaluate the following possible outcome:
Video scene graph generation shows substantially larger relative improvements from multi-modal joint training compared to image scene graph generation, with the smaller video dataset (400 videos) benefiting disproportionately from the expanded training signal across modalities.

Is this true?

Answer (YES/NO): YES